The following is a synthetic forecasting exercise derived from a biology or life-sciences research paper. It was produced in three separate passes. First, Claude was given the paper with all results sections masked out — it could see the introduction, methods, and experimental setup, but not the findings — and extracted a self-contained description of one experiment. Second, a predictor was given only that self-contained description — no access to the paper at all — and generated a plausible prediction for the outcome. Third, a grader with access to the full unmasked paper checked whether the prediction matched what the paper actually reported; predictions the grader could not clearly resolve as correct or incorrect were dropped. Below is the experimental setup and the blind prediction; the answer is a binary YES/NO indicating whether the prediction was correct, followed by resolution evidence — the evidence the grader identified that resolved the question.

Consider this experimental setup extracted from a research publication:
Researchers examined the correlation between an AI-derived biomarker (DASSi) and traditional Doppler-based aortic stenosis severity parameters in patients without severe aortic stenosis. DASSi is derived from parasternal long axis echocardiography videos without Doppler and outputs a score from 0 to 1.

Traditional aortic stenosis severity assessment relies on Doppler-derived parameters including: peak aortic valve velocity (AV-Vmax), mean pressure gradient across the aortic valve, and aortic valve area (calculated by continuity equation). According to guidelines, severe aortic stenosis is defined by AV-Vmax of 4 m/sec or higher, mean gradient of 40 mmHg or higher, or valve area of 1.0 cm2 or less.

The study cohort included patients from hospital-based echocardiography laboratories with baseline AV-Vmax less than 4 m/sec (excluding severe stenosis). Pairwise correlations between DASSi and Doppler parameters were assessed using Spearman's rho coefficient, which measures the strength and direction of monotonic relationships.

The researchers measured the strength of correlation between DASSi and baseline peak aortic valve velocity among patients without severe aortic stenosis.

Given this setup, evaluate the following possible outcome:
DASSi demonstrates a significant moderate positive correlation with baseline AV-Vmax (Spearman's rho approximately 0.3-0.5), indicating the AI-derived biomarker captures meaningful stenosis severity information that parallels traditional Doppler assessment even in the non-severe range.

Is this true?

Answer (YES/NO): NO